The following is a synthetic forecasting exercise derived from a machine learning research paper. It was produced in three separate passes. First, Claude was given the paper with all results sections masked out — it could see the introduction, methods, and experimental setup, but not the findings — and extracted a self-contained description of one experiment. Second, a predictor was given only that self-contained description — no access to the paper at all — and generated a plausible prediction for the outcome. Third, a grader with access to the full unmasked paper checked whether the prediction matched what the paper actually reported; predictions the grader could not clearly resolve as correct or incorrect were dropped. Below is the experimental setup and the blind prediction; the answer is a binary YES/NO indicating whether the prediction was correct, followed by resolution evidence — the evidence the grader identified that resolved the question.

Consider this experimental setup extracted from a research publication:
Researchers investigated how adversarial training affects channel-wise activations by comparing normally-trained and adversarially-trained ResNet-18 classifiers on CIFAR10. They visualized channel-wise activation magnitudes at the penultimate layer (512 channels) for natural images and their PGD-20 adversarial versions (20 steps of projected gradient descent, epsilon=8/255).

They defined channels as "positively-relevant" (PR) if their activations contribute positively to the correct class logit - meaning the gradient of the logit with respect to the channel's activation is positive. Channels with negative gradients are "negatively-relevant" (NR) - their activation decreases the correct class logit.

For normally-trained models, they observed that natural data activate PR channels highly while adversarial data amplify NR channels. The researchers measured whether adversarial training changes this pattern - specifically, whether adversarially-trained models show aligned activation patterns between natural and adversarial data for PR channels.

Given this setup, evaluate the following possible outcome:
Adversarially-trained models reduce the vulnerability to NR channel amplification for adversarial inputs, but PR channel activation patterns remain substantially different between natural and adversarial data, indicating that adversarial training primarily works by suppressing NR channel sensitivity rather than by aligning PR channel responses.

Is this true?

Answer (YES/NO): NO